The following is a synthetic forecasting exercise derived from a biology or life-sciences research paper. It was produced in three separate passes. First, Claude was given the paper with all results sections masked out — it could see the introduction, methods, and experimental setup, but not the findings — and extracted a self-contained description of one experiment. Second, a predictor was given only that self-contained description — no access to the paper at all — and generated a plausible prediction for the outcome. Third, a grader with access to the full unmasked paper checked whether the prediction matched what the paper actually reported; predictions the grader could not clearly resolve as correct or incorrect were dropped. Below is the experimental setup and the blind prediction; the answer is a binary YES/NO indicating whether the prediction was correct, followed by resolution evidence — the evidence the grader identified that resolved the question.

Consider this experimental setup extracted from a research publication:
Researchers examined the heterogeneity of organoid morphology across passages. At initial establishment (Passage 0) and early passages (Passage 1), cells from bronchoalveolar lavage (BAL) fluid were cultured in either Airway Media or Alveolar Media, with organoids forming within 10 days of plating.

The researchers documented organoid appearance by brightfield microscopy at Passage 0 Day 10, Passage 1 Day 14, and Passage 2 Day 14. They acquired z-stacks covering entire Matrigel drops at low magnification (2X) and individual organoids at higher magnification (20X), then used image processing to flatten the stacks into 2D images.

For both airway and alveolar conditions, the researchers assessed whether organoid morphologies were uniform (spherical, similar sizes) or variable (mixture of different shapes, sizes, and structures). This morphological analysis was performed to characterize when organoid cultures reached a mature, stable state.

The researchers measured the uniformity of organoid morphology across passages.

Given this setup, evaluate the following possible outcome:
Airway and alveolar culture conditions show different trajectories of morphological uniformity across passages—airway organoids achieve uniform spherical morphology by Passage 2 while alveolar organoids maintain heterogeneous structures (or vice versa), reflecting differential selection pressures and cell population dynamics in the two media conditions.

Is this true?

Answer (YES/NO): NO